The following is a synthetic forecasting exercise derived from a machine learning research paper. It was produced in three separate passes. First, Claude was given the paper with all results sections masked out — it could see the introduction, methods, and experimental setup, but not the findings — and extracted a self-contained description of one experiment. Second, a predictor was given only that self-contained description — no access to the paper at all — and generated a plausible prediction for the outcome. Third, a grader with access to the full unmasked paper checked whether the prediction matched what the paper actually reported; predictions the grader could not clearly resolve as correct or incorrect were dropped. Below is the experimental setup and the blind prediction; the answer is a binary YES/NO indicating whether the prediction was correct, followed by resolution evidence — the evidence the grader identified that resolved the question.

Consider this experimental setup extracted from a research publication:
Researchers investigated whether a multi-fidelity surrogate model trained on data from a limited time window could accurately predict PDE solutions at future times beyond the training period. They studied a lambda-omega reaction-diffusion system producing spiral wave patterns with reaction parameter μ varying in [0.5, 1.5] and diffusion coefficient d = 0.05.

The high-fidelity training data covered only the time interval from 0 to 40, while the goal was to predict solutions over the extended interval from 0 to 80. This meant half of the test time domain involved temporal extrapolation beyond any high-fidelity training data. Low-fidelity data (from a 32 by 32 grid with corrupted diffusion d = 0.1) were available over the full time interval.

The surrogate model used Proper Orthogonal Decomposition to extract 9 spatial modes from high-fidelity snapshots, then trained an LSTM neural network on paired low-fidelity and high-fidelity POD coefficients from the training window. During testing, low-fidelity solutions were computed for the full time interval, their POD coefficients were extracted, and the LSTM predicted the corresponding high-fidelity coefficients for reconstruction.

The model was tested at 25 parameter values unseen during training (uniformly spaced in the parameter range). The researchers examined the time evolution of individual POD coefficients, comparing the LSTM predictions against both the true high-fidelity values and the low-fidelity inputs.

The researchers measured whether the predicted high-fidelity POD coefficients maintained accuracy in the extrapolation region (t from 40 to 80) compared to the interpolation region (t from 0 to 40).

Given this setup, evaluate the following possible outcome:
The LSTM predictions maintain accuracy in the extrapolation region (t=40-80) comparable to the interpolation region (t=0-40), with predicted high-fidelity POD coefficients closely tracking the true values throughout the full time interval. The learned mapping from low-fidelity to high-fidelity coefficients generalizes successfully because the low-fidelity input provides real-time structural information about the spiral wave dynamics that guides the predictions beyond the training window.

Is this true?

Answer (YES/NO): YES